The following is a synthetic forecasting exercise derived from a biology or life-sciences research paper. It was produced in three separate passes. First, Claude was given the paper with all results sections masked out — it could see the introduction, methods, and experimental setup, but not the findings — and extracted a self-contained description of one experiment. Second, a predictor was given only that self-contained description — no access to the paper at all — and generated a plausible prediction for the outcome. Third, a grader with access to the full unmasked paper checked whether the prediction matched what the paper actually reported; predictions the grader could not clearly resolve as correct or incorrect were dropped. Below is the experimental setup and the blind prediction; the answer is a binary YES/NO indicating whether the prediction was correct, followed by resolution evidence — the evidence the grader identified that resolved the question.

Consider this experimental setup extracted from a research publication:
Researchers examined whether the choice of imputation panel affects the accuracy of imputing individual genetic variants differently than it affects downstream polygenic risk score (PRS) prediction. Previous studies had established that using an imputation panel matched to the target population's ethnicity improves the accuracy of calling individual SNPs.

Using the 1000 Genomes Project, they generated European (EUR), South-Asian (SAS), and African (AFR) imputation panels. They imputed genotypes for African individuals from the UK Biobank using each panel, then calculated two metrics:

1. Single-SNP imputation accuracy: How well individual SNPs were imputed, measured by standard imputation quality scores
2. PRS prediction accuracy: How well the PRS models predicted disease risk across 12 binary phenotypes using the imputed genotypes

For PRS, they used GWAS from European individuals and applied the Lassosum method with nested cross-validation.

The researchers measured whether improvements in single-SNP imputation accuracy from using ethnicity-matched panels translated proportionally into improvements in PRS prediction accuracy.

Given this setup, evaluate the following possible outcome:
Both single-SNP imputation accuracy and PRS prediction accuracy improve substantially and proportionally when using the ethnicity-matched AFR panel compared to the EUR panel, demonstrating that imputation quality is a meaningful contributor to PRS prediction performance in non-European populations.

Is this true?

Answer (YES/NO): NO